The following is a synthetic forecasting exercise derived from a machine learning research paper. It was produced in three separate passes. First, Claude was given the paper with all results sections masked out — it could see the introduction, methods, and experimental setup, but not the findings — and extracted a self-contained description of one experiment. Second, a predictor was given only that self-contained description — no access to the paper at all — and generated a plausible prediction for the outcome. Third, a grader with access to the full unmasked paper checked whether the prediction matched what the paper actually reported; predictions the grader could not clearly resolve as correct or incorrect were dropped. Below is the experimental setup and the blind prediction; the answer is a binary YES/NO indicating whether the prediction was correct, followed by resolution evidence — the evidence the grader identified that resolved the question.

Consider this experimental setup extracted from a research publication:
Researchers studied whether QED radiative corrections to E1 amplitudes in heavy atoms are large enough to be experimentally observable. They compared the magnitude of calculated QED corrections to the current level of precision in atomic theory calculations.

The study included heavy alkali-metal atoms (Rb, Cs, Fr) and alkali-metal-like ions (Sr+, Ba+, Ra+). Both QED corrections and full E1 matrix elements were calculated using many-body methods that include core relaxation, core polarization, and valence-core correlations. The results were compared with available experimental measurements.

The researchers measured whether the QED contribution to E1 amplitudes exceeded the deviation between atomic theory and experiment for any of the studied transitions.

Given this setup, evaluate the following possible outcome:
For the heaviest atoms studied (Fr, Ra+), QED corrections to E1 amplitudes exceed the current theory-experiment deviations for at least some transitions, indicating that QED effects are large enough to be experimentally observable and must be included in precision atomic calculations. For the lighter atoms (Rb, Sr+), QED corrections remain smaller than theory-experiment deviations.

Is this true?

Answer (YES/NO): NO